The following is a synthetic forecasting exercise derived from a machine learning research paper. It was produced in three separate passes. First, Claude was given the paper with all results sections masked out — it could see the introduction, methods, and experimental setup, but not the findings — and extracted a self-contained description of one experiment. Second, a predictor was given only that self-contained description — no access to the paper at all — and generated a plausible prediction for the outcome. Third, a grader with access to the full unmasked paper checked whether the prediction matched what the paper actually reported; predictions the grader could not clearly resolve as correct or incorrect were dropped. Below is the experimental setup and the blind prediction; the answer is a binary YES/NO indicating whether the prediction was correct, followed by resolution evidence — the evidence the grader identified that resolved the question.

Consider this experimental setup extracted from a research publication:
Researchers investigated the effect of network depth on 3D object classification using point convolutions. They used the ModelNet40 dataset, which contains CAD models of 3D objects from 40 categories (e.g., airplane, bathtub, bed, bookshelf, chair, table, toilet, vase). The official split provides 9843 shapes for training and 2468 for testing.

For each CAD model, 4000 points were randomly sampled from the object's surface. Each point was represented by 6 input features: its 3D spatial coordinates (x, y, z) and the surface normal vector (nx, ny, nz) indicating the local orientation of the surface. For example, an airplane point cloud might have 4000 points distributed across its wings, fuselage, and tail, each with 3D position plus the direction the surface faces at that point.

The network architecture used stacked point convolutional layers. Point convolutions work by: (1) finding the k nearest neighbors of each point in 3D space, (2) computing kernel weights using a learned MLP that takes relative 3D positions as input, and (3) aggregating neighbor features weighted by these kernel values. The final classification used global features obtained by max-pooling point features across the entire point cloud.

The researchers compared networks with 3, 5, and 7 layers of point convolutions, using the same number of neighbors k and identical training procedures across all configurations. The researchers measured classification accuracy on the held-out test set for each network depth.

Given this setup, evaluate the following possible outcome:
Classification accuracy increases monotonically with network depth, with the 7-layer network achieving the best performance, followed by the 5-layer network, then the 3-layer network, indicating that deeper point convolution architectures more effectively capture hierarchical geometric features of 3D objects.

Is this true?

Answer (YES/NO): YES